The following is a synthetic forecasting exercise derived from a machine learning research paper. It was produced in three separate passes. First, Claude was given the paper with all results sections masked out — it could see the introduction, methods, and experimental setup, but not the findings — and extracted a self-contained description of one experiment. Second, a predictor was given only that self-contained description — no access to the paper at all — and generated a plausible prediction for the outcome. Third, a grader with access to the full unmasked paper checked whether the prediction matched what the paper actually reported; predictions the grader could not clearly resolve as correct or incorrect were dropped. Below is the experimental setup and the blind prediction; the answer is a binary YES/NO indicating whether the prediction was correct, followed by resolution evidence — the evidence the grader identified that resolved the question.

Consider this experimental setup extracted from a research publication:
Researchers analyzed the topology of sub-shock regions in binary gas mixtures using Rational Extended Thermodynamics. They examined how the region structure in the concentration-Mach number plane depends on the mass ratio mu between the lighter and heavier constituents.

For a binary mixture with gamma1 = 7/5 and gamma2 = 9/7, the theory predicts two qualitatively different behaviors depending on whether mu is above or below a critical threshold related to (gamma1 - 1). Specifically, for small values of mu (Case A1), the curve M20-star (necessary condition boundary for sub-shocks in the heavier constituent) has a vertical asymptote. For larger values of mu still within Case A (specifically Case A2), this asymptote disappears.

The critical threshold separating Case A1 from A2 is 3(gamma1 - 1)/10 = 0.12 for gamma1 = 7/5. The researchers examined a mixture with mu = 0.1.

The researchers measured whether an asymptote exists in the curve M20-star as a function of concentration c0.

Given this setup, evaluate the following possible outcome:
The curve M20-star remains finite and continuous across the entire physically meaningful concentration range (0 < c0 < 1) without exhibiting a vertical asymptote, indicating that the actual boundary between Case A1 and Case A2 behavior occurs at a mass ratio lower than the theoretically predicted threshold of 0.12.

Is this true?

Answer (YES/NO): NO